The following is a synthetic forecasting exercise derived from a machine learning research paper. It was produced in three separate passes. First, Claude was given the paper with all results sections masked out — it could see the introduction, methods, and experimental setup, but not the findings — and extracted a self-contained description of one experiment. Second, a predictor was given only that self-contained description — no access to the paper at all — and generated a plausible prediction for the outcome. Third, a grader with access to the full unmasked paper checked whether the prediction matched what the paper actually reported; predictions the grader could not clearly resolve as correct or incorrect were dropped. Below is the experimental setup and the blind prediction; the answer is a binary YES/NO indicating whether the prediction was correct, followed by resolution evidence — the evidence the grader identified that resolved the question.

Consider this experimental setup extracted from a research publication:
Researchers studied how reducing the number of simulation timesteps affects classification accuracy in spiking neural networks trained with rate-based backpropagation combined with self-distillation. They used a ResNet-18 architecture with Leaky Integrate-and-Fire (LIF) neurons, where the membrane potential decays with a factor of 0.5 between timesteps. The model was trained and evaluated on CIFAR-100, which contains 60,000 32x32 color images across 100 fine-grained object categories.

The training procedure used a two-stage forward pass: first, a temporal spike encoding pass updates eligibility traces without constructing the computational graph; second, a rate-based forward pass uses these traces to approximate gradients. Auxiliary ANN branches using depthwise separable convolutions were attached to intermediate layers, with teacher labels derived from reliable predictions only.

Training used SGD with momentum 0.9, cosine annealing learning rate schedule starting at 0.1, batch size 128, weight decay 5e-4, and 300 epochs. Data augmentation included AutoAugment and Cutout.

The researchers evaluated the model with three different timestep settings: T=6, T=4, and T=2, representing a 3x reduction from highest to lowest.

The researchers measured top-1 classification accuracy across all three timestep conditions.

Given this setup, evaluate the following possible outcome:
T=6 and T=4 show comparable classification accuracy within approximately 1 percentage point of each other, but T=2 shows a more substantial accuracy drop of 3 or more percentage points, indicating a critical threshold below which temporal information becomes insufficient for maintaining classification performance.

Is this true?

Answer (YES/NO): NO